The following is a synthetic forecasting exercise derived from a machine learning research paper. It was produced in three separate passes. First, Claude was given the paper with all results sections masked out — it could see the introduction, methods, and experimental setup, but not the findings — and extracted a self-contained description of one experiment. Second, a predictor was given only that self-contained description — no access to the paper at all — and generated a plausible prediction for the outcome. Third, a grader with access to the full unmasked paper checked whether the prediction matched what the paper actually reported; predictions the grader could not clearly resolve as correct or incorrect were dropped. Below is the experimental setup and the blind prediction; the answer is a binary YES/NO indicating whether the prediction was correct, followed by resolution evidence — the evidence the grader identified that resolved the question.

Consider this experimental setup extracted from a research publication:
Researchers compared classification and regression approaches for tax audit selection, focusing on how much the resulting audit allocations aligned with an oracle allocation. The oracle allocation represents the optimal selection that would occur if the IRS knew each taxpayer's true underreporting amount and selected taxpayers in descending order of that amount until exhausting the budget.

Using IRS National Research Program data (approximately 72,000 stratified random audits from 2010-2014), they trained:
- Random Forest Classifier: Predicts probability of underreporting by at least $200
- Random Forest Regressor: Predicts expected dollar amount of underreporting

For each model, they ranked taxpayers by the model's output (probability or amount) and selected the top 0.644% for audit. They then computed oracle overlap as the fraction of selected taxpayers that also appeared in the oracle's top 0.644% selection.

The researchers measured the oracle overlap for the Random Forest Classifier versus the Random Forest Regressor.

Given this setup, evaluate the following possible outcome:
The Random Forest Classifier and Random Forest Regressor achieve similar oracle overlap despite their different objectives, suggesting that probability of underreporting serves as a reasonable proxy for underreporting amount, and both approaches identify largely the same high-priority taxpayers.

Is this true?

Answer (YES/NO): NO